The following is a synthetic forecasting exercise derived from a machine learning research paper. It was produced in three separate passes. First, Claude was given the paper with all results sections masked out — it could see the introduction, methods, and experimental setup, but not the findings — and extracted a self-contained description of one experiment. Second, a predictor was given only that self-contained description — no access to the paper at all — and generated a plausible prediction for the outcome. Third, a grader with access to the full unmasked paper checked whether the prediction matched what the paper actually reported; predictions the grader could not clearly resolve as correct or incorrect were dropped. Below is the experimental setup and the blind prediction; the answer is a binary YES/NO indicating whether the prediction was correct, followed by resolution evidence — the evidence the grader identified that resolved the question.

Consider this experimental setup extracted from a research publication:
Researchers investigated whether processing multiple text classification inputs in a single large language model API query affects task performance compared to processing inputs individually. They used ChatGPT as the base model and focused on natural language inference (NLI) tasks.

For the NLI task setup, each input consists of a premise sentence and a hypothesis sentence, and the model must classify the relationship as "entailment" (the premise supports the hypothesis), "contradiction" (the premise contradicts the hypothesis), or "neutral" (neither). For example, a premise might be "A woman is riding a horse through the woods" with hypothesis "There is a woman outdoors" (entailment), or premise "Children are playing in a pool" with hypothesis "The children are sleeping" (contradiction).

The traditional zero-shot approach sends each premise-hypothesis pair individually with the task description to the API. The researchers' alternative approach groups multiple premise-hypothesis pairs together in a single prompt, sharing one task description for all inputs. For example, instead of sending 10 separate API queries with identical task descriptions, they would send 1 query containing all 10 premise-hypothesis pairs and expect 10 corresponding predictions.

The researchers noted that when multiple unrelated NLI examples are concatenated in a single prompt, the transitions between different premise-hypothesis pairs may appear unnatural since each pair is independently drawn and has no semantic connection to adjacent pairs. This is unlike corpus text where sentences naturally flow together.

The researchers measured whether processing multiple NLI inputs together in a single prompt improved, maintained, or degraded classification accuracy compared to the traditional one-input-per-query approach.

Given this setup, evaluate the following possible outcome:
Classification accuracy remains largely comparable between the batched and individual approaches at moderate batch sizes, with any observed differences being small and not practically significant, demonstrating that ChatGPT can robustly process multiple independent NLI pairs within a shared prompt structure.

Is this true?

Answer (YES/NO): NO